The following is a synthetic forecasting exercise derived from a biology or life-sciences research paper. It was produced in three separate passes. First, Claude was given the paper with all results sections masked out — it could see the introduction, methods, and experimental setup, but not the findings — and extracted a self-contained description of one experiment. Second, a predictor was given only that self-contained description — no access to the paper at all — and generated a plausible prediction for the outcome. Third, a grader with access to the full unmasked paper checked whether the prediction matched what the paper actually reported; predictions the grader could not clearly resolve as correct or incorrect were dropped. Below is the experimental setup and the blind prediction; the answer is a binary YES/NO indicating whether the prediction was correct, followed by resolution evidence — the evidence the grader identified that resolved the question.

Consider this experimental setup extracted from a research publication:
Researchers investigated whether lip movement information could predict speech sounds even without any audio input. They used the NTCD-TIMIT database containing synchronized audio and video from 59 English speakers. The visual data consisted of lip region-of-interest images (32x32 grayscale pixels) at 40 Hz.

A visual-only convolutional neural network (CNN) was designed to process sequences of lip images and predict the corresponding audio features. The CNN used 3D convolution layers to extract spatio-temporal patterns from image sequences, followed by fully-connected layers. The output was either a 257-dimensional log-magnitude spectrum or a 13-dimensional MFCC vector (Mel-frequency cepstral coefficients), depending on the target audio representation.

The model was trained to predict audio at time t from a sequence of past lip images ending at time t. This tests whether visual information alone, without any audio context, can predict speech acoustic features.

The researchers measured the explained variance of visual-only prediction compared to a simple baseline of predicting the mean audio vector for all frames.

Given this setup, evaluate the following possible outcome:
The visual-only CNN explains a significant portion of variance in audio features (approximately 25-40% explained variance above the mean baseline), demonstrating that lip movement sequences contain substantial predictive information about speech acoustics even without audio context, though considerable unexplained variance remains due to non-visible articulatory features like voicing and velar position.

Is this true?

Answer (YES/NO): YES